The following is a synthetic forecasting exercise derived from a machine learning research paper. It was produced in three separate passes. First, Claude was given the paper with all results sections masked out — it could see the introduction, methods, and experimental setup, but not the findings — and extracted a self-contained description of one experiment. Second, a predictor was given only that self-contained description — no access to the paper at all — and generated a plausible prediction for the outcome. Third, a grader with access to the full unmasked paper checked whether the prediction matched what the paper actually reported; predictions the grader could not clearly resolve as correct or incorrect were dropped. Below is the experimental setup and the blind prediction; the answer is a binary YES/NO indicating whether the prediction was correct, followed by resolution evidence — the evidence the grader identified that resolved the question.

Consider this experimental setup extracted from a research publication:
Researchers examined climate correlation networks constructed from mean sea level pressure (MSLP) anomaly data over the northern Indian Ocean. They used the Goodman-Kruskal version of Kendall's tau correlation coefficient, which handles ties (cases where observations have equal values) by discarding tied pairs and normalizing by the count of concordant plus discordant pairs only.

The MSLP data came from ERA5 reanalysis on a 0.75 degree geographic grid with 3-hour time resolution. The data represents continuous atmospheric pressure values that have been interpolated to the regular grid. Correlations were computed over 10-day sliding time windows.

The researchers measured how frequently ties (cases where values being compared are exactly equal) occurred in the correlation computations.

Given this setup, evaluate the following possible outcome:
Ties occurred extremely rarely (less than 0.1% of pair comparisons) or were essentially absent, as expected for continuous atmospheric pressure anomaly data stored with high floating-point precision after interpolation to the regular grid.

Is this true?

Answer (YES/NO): YES